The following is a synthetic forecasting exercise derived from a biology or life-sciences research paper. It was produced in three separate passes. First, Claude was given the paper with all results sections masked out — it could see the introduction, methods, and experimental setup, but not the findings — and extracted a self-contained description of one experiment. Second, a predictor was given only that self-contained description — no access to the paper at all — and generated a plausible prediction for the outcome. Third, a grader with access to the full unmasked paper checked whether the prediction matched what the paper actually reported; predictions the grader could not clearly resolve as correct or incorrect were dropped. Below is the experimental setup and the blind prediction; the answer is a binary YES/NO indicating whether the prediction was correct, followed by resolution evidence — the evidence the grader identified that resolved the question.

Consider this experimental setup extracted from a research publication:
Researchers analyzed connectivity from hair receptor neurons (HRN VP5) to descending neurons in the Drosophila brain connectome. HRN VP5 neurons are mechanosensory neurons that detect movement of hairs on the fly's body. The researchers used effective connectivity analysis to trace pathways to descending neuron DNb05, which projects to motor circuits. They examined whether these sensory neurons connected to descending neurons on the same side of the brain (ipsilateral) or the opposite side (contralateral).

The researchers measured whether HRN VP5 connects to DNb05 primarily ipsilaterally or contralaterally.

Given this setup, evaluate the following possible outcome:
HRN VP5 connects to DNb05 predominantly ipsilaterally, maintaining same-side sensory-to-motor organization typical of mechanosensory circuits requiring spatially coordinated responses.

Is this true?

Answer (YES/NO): YES